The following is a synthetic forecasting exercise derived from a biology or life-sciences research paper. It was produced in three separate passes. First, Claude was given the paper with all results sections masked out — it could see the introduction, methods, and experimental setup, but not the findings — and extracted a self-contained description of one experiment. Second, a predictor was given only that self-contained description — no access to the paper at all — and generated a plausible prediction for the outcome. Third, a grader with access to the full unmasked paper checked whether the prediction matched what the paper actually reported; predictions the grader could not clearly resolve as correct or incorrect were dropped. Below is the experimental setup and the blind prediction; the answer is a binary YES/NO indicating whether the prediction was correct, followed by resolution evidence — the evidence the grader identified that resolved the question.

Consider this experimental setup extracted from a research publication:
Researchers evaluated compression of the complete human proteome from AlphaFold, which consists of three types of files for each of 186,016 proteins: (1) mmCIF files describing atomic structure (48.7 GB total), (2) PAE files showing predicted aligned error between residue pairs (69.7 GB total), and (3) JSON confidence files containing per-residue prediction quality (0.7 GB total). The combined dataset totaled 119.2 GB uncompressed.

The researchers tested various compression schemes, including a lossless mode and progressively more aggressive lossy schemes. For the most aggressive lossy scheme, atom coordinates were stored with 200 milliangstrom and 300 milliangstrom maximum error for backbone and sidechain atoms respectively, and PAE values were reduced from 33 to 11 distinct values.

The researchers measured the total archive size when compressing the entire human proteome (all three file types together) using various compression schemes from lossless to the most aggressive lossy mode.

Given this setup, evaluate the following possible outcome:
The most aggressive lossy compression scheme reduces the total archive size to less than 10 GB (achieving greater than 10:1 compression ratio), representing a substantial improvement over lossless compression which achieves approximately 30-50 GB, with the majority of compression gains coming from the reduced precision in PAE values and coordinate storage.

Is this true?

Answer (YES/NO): NO